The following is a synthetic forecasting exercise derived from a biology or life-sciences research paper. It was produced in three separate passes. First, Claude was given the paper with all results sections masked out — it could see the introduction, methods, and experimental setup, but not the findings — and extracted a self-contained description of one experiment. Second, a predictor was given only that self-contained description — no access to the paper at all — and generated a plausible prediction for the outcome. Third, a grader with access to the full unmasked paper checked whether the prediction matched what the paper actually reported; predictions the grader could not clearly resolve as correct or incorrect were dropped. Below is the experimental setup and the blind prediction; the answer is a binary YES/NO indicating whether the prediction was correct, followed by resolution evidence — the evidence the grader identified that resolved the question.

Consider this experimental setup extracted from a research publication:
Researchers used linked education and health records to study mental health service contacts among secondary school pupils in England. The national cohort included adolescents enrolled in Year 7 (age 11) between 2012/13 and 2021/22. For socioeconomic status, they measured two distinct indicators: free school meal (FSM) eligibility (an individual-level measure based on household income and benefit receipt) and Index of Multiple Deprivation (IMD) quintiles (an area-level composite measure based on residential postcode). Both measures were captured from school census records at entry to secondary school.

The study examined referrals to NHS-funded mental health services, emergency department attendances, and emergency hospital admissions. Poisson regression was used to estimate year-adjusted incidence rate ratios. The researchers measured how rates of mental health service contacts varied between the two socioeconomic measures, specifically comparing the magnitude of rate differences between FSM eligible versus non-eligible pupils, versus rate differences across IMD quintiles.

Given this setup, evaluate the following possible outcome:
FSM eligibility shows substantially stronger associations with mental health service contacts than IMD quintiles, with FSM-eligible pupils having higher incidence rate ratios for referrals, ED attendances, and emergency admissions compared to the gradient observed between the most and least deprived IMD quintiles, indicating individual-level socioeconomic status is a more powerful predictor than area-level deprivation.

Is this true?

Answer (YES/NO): YES